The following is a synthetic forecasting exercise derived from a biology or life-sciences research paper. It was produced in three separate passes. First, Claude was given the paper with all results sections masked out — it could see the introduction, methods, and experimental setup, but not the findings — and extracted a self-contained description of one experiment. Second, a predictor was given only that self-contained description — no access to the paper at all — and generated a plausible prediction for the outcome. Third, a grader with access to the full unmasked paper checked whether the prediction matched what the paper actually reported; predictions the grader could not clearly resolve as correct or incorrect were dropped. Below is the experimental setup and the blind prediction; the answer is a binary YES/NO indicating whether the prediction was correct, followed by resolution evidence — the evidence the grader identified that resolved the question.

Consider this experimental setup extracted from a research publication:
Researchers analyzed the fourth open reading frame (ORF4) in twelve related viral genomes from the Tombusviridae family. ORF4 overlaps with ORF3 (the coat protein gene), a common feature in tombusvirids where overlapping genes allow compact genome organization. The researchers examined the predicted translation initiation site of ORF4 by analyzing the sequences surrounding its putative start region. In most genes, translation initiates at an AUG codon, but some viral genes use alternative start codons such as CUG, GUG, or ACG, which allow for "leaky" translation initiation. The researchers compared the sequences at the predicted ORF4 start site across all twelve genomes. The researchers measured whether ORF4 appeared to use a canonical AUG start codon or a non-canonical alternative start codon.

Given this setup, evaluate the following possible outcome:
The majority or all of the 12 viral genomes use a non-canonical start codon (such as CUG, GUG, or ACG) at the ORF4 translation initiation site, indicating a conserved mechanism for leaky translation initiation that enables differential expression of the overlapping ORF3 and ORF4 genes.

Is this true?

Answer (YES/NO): YES